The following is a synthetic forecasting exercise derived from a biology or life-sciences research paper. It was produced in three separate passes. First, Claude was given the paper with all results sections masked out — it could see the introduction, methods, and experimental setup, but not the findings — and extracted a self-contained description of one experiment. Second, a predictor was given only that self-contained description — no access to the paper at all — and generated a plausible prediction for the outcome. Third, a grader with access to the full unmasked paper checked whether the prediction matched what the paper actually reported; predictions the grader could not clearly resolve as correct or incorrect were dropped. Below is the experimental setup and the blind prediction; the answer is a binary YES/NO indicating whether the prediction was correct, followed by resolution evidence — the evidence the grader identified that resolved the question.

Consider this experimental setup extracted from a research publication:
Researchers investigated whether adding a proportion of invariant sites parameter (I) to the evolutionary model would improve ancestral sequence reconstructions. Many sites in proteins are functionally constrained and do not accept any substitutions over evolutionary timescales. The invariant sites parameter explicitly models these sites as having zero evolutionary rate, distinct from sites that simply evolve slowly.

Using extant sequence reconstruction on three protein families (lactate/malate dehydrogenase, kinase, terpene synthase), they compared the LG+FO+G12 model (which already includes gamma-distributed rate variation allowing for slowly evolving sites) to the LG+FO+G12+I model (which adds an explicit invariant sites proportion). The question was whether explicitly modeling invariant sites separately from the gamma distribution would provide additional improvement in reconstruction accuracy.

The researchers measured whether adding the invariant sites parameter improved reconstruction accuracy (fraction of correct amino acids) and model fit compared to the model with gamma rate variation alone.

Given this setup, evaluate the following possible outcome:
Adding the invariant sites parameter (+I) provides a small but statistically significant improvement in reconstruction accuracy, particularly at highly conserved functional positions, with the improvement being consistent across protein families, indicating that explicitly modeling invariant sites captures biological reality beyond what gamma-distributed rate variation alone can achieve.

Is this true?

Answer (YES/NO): NO